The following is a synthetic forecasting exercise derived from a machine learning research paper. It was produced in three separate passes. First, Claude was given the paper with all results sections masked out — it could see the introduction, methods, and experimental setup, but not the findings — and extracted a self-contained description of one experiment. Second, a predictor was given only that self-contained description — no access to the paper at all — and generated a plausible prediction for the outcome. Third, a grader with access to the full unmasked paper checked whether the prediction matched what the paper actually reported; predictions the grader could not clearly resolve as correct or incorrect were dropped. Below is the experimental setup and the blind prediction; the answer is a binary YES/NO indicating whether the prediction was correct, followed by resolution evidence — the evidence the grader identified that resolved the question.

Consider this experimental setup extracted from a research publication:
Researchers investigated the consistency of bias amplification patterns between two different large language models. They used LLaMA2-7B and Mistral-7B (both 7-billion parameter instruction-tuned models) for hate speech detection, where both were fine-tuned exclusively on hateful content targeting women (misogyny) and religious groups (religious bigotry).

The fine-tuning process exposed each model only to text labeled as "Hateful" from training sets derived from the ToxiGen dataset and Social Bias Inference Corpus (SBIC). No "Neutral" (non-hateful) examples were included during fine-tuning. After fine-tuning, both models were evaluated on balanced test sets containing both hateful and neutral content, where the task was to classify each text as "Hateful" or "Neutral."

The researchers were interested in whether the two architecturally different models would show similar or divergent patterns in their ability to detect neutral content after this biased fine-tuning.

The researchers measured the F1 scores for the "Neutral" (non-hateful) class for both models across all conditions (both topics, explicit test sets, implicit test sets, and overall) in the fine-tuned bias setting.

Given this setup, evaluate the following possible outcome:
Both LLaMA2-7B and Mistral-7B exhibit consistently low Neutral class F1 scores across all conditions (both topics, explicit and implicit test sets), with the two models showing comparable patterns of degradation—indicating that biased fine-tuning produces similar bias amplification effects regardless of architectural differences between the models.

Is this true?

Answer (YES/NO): YES